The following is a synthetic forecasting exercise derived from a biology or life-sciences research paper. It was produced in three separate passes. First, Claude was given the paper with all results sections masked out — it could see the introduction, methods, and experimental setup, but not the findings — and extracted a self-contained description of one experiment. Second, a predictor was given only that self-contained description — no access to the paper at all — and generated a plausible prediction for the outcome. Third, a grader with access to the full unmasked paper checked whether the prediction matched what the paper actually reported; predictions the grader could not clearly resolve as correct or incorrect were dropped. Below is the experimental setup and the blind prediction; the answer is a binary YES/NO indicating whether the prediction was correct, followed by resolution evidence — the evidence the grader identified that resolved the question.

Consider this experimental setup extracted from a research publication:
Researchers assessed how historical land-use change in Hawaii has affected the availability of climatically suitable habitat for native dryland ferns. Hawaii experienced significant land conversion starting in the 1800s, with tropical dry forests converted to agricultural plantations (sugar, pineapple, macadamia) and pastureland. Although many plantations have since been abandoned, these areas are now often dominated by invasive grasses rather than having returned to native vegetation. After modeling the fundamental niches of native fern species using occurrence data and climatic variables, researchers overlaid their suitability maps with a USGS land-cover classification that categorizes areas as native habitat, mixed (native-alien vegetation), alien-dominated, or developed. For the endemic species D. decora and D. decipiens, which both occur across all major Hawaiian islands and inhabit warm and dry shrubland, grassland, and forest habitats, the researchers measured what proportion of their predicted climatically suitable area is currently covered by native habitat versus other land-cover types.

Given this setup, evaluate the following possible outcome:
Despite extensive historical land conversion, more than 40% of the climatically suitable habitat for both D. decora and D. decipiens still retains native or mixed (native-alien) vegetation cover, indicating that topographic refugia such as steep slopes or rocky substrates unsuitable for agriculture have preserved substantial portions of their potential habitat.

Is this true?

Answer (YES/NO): NO